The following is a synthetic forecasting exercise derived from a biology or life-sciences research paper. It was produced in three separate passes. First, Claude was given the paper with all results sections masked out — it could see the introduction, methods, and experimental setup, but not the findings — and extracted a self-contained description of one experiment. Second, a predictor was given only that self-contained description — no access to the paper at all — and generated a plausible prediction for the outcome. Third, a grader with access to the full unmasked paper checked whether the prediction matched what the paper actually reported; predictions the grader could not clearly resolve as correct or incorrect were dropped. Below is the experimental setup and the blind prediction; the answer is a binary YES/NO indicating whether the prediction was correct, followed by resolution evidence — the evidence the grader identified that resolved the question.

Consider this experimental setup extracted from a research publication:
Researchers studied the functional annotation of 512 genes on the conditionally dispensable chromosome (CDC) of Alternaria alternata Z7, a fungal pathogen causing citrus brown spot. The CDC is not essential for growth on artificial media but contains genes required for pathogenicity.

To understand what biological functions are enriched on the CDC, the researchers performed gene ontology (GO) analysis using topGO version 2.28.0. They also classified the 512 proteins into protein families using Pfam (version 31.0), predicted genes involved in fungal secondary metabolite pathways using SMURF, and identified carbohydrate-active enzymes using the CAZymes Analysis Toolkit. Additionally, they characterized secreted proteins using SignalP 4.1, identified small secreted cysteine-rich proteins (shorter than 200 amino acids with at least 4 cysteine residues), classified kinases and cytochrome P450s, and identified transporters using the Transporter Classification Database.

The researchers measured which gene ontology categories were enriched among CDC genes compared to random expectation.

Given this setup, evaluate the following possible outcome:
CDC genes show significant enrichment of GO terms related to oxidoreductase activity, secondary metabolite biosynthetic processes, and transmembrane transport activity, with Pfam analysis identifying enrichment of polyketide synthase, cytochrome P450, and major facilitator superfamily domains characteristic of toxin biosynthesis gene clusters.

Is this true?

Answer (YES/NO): NO